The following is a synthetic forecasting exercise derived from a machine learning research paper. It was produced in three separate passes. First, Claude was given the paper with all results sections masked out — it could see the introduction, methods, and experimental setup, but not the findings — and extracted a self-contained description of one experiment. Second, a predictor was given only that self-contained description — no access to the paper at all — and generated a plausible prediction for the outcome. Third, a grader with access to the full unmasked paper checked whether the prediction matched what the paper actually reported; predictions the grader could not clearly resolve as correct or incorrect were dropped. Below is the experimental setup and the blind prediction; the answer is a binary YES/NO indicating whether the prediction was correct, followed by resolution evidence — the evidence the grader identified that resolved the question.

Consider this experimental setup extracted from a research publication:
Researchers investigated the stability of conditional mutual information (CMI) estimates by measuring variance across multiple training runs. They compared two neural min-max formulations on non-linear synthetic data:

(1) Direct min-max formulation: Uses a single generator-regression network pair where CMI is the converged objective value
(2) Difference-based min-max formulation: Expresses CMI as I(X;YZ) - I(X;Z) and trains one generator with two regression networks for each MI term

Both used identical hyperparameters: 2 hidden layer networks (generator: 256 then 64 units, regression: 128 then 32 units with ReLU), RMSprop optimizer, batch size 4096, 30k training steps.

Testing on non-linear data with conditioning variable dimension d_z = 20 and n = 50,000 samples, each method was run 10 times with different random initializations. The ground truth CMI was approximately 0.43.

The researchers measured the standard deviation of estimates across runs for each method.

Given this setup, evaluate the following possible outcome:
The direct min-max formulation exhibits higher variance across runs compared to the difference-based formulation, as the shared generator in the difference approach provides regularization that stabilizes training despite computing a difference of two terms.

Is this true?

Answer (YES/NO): YES